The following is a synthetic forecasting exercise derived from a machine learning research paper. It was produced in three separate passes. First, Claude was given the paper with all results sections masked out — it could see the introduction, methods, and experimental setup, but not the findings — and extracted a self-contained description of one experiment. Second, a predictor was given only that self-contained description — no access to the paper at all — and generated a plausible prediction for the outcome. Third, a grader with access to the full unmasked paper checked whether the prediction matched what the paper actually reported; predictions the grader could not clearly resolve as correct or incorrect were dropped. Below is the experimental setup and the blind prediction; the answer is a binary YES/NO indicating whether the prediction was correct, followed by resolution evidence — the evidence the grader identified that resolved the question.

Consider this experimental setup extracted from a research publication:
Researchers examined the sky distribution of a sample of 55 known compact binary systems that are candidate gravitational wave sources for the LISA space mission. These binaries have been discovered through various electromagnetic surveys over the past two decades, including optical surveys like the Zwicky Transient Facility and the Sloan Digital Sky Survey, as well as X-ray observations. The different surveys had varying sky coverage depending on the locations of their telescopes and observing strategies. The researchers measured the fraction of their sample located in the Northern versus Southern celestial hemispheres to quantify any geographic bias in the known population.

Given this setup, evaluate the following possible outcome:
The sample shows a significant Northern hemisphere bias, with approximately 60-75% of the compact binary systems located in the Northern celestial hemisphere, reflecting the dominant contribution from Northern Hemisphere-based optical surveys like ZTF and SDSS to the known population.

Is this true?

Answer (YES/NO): YES